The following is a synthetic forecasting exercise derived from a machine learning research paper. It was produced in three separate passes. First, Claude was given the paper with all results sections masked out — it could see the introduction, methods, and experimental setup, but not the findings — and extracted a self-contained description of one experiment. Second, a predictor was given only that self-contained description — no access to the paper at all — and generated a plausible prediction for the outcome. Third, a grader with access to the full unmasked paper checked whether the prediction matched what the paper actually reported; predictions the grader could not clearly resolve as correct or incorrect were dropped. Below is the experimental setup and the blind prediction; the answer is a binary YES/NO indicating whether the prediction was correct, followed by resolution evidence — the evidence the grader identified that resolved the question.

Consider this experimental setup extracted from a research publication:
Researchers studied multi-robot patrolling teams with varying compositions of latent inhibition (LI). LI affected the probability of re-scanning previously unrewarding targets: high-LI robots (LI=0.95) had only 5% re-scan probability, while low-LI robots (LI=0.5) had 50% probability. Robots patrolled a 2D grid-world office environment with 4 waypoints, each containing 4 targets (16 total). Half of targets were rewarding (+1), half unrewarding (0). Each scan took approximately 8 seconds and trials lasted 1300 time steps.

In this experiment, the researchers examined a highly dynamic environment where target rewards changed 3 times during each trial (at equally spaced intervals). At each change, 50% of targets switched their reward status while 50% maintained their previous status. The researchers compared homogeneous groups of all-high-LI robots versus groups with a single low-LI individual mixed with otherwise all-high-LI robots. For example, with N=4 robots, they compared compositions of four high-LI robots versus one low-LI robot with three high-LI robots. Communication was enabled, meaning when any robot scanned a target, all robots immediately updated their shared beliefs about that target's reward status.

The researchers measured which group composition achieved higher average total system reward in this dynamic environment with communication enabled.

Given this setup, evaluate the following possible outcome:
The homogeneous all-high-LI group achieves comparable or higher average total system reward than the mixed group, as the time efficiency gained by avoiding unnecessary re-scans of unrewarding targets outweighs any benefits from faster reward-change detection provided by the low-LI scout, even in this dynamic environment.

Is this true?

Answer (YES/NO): NO